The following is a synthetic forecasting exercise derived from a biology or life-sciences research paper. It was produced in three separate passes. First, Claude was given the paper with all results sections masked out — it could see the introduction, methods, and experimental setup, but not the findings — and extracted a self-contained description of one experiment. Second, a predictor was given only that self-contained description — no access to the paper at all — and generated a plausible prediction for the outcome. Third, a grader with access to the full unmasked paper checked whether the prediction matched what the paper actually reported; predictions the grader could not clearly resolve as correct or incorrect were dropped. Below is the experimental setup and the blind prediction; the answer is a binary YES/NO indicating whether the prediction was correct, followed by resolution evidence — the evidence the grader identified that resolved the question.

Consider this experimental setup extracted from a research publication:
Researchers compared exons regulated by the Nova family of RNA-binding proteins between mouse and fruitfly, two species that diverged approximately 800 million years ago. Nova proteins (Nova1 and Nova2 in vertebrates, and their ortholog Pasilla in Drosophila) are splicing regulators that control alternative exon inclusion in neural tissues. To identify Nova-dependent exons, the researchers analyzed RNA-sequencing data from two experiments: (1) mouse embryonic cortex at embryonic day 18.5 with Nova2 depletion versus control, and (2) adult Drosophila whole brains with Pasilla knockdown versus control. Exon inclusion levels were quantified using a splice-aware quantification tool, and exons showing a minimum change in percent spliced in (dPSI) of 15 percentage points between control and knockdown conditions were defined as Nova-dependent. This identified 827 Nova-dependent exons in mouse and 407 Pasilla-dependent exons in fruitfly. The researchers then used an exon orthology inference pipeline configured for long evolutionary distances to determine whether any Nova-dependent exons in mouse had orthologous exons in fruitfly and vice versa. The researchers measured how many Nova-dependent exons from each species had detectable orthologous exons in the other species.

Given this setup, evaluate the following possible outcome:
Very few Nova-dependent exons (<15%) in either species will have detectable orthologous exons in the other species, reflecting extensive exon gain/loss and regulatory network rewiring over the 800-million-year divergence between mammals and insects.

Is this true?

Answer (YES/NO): YES